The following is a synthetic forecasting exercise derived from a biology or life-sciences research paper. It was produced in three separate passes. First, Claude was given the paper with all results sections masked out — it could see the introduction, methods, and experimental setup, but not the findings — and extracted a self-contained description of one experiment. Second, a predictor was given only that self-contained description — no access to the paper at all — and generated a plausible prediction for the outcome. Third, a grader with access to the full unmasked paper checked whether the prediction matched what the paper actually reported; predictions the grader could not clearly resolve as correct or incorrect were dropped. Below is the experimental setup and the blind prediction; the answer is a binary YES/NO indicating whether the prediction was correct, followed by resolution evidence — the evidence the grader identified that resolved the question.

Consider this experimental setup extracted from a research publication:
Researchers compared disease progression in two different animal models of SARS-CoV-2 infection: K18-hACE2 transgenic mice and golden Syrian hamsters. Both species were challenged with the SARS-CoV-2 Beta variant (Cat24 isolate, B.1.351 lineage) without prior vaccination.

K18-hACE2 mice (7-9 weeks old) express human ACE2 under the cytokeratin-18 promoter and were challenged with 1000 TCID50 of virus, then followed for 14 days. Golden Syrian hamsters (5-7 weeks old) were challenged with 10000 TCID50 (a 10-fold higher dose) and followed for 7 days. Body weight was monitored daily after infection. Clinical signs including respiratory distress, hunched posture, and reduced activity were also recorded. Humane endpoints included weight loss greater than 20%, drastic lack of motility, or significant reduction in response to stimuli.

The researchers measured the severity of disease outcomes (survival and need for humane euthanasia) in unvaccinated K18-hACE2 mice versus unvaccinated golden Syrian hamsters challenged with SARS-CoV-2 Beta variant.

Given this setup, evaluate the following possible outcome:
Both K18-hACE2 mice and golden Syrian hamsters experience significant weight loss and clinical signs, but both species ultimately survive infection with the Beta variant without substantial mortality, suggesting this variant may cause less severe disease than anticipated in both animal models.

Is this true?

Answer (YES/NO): NO